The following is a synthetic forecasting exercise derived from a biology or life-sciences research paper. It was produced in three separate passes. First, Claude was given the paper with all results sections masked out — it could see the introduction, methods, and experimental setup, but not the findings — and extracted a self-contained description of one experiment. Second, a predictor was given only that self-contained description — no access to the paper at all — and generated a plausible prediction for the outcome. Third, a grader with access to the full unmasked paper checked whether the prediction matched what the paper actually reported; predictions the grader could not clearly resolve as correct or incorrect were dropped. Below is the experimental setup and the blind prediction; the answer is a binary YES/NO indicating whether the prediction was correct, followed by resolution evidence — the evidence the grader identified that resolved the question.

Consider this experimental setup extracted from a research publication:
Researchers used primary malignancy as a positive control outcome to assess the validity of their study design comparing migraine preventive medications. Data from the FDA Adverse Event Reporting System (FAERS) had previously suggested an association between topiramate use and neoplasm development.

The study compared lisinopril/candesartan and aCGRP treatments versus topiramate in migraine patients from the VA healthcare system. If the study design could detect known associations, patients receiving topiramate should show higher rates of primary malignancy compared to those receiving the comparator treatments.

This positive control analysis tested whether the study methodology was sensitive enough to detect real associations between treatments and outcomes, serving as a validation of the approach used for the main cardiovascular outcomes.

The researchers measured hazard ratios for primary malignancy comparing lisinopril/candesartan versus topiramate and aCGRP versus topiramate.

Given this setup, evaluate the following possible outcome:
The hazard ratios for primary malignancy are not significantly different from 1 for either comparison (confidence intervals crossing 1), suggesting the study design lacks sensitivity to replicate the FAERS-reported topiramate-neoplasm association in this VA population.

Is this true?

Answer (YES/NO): NO